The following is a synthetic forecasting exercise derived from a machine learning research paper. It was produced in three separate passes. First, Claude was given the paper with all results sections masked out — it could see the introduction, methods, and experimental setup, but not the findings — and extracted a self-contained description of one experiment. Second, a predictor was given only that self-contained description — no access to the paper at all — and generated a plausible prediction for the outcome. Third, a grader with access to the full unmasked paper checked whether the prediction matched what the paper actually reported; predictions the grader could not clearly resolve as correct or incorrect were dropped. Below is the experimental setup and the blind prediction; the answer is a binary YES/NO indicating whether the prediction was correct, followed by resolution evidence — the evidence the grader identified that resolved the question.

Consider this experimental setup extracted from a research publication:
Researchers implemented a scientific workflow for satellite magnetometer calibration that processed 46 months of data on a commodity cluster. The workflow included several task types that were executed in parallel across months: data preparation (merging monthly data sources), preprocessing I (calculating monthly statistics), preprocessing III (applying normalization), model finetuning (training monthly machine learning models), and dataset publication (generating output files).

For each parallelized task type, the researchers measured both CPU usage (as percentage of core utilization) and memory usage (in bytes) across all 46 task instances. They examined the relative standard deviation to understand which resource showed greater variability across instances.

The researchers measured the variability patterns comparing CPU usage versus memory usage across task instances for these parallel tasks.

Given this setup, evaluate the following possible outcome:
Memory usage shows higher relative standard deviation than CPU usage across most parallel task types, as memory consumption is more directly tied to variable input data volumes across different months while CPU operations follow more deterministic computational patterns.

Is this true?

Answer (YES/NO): YES